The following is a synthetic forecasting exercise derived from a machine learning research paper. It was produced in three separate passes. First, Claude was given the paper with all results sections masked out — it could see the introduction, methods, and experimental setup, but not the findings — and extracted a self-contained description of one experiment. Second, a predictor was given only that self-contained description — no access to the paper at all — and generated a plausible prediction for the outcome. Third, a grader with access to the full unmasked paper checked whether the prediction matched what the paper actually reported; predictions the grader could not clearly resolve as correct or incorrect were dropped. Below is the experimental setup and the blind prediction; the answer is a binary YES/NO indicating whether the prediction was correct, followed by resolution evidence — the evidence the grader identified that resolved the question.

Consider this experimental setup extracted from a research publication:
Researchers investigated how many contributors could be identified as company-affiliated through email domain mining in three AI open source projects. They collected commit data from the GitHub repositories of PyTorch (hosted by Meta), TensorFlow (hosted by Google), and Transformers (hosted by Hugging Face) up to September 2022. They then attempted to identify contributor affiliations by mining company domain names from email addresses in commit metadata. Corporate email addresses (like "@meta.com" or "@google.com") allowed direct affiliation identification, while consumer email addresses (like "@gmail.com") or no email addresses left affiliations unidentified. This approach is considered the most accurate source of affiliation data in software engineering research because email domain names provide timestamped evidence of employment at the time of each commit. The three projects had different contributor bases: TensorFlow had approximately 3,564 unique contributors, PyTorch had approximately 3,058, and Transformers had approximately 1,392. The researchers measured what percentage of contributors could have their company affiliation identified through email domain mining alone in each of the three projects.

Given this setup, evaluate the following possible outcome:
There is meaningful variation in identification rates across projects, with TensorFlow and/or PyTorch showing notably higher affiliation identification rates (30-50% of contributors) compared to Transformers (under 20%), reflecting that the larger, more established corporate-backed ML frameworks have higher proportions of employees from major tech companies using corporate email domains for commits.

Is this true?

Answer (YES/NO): YES